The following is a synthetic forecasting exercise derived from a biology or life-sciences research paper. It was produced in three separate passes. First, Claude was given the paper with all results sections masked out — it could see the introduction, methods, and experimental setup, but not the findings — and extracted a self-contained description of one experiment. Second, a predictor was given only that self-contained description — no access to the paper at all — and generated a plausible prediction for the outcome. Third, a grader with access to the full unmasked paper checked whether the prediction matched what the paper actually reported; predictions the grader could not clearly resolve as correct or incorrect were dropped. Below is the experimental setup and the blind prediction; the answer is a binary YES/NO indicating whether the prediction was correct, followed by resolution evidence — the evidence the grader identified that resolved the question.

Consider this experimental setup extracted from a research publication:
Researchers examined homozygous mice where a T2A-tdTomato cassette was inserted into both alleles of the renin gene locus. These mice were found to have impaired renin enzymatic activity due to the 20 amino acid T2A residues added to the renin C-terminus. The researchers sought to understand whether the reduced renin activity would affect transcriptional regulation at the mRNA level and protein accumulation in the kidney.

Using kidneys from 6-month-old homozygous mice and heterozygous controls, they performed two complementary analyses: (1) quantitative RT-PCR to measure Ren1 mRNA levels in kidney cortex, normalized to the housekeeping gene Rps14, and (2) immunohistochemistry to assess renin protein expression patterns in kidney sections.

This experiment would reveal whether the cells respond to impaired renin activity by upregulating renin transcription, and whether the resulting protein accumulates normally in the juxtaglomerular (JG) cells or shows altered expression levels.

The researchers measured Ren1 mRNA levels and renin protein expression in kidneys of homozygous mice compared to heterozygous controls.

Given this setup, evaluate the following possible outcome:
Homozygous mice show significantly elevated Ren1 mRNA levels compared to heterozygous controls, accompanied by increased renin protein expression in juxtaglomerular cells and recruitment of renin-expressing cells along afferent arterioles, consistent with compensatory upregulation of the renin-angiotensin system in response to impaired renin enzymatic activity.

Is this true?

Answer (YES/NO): NO